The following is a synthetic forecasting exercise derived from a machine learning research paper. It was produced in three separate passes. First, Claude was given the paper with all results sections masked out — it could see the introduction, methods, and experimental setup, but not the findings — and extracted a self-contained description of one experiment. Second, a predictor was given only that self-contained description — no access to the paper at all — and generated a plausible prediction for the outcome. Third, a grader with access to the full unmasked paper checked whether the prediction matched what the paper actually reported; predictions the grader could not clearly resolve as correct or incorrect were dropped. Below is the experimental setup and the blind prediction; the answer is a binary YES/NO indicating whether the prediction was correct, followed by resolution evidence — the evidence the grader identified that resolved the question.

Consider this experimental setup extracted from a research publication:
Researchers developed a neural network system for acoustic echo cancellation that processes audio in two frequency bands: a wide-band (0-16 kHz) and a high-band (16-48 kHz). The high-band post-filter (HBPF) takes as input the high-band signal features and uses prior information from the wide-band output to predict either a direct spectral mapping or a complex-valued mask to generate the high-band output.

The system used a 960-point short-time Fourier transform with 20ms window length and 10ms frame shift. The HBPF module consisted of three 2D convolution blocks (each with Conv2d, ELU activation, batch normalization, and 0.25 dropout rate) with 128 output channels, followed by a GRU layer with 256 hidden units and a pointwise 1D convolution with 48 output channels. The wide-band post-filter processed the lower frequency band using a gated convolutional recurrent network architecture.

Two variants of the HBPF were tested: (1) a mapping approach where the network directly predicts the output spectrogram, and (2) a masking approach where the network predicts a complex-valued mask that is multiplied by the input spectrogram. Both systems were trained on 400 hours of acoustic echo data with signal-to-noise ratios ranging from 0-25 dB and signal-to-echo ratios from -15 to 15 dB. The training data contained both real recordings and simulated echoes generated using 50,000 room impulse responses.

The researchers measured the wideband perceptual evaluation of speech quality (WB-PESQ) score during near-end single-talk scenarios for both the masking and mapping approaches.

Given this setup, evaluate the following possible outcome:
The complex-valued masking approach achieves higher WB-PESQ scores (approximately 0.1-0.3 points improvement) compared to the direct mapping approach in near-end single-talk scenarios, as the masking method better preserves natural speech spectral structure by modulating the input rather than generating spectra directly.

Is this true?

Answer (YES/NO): NO